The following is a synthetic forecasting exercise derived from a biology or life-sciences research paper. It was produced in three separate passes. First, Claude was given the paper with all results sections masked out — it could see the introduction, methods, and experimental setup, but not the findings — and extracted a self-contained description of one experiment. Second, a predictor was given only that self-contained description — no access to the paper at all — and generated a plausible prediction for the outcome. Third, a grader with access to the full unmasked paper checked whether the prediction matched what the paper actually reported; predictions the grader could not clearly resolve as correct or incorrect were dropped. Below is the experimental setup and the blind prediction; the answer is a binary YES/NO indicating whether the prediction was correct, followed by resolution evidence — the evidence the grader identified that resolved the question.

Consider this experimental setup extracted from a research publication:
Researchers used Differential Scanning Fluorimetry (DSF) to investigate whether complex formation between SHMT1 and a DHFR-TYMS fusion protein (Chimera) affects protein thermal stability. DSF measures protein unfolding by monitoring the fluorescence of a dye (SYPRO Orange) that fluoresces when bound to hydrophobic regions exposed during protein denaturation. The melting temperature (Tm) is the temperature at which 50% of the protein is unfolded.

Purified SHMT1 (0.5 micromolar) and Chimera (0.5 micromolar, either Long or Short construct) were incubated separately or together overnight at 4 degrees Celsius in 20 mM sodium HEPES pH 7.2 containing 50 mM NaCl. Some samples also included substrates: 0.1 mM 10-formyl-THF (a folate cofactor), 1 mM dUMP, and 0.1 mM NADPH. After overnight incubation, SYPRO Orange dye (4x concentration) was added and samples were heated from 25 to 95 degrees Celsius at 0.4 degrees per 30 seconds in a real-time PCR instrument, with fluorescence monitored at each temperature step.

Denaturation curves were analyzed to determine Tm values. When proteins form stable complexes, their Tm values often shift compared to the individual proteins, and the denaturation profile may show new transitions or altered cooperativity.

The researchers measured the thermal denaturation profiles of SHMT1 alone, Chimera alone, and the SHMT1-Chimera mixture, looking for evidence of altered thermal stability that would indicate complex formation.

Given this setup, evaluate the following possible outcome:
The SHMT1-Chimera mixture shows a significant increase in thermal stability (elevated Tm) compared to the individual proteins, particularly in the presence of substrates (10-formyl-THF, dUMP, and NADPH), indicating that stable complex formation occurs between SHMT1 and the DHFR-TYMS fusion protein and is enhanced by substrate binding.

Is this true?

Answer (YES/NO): NO